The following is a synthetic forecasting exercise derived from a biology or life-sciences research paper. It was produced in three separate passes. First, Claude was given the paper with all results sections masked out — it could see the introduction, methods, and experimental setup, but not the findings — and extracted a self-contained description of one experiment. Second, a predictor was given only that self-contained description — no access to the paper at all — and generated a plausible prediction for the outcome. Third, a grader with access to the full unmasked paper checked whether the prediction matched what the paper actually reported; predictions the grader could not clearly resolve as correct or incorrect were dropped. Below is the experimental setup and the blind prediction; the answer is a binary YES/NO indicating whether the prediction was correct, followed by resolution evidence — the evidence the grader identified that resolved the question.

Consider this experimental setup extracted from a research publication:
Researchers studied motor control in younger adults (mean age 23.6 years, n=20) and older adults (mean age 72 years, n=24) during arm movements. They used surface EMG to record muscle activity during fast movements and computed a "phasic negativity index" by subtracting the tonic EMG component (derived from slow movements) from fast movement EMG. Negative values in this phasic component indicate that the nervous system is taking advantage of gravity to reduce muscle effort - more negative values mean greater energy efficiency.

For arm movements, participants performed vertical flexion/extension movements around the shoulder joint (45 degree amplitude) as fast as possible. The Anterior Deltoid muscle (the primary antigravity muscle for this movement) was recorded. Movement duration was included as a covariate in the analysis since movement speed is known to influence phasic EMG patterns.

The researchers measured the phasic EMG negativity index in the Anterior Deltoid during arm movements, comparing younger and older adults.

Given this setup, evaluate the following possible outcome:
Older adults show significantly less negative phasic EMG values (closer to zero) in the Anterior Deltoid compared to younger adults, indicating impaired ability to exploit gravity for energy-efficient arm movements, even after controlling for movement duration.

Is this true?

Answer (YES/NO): NO